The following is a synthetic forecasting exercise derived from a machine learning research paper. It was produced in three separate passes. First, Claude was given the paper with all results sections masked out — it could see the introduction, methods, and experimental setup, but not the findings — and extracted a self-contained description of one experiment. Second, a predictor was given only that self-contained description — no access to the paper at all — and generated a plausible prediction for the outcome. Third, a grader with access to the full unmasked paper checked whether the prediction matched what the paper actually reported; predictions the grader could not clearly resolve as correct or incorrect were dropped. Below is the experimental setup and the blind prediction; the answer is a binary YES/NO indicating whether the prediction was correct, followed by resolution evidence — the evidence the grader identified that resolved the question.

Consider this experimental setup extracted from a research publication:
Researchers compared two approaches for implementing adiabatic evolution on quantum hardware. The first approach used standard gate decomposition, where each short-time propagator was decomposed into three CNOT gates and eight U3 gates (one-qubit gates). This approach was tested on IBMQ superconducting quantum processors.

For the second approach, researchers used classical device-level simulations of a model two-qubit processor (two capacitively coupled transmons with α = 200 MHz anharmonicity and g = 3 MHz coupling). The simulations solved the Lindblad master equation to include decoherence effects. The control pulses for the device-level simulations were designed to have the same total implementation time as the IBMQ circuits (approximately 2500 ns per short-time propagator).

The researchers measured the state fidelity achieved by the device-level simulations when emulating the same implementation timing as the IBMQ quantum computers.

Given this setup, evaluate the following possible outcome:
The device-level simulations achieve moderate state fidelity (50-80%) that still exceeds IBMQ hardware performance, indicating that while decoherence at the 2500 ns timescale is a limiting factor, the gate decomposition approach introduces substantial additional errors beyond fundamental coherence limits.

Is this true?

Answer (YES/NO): NO